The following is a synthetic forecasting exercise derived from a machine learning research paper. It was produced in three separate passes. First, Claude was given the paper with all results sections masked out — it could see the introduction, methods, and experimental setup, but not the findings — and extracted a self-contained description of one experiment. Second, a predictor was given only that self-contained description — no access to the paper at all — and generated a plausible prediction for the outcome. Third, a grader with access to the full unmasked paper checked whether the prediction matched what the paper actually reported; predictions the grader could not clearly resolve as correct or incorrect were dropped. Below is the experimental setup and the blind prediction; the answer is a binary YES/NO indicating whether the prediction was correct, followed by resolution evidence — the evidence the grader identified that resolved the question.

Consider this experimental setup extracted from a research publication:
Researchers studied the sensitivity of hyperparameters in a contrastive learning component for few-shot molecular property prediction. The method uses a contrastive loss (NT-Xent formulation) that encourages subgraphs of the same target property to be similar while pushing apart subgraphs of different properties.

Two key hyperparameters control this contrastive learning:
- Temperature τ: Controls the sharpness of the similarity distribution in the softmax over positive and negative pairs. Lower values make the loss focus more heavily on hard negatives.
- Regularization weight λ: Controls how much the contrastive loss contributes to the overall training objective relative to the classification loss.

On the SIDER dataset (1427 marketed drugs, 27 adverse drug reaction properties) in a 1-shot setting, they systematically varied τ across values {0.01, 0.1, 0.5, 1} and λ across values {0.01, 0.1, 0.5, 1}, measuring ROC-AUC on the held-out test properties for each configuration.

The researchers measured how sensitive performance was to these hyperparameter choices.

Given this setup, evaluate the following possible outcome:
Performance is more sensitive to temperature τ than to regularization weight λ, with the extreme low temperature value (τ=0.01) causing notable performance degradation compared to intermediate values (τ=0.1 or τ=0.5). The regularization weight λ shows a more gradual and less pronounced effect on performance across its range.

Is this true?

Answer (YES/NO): NO